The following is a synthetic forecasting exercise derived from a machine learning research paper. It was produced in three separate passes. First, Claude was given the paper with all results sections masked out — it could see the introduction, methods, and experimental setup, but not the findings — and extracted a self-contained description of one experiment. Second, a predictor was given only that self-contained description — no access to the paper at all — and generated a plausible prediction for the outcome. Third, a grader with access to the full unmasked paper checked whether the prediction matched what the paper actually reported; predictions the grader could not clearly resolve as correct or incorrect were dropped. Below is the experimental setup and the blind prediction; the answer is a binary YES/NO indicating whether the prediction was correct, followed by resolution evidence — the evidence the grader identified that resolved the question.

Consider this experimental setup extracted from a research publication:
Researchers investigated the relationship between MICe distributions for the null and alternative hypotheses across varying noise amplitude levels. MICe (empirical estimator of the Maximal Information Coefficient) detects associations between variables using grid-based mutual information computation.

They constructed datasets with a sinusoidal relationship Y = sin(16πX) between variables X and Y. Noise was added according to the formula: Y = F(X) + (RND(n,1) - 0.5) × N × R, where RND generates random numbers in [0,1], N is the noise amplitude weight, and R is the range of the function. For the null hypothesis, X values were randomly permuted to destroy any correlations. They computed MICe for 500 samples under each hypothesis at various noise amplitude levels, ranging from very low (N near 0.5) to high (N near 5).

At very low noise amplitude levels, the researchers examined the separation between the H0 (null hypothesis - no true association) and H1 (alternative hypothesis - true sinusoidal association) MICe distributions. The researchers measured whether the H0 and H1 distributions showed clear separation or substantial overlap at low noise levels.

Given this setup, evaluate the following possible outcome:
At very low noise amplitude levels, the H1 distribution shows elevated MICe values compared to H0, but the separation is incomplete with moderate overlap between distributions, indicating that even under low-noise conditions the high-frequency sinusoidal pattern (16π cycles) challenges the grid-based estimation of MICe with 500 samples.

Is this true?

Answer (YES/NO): NO